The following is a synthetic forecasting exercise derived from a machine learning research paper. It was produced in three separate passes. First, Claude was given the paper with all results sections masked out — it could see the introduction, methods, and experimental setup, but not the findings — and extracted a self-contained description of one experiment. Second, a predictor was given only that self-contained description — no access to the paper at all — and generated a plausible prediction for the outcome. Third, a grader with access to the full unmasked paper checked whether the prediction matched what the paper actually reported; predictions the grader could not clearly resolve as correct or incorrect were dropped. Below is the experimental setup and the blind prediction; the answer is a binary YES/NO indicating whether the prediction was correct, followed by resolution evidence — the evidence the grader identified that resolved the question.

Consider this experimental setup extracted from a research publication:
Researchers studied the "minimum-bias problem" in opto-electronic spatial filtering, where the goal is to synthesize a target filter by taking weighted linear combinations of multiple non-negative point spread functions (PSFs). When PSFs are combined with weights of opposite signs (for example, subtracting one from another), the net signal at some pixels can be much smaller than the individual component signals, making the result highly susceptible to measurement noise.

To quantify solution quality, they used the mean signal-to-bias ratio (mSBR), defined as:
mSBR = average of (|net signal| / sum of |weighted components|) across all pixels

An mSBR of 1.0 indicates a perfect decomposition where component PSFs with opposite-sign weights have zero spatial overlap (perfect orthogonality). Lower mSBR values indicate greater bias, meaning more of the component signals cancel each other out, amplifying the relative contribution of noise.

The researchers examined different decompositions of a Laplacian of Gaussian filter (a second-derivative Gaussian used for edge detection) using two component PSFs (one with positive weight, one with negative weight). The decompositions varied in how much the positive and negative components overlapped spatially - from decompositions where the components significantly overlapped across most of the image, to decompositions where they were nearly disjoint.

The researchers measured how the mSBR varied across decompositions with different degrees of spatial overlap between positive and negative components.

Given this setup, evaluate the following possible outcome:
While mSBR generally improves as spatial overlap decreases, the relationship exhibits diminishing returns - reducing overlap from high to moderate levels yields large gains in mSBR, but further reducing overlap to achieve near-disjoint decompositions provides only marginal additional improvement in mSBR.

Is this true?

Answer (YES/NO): NO